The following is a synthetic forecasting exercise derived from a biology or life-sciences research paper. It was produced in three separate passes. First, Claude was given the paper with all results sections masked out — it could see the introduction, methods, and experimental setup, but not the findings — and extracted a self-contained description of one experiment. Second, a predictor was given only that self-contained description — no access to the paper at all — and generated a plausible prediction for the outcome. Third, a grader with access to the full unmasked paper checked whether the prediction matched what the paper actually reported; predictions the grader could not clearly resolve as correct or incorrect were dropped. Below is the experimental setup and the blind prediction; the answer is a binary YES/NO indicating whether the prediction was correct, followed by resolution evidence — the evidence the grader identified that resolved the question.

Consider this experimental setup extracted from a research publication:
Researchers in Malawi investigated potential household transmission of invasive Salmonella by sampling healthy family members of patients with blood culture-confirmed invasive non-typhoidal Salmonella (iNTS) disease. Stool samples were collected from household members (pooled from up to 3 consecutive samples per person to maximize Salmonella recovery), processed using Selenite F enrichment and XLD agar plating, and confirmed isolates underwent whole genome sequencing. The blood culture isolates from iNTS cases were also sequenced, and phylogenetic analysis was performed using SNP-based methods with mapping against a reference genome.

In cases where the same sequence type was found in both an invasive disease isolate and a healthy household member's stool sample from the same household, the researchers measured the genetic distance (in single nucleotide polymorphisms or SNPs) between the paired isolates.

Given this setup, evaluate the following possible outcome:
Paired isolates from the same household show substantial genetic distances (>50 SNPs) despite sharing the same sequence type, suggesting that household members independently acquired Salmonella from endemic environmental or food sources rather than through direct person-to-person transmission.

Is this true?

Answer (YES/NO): NO